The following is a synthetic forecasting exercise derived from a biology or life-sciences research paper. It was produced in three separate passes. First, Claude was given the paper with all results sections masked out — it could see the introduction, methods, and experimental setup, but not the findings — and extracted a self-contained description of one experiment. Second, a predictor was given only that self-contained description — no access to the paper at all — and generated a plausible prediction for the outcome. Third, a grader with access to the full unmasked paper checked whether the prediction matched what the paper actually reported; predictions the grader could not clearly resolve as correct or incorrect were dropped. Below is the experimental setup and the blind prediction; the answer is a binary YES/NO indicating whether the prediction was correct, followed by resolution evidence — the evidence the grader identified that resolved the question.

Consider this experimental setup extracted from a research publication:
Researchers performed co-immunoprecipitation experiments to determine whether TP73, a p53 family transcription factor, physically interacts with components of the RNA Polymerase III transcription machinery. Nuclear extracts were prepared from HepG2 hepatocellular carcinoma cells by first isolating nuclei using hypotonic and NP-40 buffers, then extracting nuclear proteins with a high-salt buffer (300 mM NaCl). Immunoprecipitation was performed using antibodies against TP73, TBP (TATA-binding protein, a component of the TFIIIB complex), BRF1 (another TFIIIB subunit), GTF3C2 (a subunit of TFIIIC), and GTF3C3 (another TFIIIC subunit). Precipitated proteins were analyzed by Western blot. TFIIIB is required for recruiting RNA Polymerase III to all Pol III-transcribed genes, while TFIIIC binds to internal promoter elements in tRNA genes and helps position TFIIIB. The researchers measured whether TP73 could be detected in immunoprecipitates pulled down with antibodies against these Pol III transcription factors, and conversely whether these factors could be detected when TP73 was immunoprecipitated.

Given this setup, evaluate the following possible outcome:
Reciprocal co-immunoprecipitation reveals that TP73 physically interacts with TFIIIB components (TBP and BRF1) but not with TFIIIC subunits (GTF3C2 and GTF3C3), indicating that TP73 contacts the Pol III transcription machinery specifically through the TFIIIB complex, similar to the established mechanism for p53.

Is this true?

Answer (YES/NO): NO